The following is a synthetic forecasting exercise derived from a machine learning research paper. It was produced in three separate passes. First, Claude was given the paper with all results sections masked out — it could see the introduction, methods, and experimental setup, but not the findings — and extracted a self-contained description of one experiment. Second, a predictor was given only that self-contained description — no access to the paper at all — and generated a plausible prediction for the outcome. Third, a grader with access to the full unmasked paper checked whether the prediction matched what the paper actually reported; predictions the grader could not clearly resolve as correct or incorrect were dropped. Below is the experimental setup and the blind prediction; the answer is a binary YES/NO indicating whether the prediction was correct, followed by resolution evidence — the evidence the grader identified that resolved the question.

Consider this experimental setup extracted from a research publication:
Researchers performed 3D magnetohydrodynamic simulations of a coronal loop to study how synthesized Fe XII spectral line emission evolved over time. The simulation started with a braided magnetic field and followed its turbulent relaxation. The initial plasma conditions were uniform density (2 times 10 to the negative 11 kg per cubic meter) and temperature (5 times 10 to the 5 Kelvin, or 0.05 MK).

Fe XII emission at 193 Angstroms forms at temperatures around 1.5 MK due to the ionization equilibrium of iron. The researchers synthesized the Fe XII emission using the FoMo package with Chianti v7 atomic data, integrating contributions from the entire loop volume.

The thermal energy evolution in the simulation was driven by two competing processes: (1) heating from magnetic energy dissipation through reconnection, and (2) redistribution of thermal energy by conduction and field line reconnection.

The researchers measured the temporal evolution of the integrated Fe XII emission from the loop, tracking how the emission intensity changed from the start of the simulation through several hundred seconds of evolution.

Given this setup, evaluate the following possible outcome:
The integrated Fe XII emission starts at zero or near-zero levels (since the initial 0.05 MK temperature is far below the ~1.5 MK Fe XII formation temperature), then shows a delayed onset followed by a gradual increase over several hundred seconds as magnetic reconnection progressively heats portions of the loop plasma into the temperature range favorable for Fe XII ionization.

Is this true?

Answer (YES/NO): NO